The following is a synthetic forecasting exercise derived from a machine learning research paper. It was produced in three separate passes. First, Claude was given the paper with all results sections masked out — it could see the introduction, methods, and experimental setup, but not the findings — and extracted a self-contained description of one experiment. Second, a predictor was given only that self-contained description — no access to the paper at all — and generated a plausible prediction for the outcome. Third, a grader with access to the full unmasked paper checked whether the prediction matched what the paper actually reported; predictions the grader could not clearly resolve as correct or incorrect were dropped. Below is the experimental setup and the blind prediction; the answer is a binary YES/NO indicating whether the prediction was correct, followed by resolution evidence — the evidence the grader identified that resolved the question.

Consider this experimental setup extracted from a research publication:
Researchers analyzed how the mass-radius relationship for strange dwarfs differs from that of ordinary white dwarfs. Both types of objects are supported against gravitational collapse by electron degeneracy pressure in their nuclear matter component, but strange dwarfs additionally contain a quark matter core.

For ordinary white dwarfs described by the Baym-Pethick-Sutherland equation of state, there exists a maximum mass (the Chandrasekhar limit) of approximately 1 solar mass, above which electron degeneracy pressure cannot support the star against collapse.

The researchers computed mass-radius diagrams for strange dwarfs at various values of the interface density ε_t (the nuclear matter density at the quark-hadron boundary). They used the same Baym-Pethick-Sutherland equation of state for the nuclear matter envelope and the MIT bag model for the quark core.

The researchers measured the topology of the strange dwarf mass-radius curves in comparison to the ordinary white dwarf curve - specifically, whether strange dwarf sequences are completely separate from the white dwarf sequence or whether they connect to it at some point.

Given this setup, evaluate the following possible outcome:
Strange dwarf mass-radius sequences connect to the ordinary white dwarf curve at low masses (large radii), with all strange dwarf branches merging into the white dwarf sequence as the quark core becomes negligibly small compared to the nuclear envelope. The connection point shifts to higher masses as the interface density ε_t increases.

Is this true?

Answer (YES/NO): NO